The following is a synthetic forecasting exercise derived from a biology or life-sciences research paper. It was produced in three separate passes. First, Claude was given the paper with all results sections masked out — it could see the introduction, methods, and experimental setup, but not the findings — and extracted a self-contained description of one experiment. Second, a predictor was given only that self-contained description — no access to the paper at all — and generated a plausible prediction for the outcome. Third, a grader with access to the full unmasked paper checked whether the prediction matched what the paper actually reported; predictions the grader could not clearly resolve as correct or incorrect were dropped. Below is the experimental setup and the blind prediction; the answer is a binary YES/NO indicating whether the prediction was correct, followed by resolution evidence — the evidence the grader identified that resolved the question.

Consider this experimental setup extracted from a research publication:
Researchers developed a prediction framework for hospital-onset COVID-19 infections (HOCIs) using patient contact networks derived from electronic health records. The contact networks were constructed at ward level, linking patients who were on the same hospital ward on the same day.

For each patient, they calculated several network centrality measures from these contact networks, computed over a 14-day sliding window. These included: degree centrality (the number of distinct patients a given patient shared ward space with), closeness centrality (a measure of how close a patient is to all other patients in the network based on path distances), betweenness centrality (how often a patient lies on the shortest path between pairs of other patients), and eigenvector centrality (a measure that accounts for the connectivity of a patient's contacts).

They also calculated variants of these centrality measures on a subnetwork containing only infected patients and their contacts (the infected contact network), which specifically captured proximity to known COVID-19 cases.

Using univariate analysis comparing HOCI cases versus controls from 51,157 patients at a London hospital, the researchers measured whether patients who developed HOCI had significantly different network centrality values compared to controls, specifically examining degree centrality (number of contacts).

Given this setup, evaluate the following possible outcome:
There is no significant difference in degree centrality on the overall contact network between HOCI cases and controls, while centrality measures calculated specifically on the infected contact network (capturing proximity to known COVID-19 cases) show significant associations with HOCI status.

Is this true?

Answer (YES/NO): NO